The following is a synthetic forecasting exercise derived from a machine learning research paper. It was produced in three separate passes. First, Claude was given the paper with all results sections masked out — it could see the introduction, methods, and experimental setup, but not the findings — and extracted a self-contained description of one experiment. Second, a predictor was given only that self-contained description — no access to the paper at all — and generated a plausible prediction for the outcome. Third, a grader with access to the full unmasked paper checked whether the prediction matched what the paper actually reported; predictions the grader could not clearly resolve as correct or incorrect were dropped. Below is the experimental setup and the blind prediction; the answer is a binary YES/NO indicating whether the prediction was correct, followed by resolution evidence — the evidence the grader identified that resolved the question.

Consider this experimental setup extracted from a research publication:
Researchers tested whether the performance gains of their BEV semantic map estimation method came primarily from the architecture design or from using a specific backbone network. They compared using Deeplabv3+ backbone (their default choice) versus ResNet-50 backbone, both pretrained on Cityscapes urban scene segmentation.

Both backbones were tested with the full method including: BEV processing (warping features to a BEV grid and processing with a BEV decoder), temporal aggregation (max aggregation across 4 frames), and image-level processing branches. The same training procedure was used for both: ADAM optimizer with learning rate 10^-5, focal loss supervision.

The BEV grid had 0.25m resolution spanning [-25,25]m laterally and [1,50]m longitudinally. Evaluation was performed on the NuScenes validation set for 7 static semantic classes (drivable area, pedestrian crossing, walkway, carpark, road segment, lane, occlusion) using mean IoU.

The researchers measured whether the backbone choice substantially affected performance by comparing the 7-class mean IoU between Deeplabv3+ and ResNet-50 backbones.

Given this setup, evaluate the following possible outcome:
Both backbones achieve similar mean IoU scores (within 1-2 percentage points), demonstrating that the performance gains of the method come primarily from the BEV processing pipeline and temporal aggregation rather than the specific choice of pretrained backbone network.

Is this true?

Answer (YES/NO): YES